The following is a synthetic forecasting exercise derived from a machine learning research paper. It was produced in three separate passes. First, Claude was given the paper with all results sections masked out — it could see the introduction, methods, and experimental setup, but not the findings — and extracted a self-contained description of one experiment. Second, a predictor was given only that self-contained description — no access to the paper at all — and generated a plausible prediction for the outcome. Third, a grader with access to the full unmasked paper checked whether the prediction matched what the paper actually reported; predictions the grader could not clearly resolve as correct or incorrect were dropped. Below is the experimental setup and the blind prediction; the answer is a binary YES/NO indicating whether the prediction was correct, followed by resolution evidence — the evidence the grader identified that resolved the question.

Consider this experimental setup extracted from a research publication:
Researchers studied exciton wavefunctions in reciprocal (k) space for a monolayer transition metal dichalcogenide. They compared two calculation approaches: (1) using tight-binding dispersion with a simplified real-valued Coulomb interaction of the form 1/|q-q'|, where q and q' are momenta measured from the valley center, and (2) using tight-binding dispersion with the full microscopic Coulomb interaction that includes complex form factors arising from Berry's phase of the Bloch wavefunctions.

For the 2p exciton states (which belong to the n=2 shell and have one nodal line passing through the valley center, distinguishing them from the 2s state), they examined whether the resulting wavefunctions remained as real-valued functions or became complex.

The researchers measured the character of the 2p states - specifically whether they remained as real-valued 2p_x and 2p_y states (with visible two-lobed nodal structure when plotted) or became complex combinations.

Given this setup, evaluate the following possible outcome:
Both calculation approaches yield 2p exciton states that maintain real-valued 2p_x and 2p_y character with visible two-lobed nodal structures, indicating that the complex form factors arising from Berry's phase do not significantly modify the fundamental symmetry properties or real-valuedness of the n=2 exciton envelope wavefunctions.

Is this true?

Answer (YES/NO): NO